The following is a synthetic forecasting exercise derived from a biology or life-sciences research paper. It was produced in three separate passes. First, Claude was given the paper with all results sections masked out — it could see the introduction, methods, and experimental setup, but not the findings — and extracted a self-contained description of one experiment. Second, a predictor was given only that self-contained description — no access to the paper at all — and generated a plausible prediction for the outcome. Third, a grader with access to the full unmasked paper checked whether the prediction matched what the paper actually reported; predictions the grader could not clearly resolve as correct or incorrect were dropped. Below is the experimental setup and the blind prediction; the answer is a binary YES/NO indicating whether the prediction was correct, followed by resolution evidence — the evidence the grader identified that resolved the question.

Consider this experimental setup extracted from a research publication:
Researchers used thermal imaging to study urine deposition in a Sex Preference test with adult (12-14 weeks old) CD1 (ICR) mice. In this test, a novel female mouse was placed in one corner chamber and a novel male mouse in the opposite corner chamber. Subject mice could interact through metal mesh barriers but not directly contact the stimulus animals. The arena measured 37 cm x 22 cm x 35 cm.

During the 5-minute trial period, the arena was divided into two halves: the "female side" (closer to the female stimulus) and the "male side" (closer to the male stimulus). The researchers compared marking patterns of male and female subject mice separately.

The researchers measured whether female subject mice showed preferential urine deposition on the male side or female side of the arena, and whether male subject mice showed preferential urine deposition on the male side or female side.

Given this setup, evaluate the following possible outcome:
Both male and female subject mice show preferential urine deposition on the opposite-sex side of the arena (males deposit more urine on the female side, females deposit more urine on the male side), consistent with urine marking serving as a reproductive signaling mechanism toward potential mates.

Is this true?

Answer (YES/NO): NO